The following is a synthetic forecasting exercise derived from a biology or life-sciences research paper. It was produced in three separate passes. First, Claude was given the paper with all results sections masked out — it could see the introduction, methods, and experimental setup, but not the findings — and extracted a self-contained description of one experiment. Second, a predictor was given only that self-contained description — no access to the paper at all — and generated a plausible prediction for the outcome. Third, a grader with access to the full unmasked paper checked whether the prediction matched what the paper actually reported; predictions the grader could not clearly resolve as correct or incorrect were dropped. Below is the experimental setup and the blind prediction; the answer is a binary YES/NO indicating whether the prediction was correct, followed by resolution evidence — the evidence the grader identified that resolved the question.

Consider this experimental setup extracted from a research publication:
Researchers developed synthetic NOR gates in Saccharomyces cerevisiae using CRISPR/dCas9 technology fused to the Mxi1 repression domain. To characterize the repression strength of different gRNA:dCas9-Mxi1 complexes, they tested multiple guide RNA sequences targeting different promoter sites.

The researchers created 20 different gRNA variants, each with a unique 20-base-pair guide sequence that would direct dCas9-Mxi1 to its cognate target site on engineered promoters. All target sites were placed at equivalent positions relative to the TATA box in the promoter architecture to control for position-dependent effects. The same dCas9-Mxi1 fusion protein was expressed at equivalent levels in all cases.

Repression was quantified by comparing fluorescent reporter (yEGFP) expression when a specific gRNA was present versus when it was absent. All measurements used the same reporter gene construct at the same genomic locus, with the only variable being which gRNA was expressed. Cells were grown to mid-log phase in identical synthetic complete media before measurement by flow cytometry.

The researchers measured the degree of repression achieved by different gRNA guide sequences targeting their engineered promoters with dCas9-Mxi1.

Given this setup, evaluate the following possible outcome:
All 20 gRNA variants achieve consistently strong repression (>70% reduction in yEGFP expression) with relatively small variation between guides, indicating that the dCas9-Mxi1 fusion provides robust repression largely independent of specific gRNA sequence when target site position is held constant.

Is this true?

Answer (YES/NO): NO